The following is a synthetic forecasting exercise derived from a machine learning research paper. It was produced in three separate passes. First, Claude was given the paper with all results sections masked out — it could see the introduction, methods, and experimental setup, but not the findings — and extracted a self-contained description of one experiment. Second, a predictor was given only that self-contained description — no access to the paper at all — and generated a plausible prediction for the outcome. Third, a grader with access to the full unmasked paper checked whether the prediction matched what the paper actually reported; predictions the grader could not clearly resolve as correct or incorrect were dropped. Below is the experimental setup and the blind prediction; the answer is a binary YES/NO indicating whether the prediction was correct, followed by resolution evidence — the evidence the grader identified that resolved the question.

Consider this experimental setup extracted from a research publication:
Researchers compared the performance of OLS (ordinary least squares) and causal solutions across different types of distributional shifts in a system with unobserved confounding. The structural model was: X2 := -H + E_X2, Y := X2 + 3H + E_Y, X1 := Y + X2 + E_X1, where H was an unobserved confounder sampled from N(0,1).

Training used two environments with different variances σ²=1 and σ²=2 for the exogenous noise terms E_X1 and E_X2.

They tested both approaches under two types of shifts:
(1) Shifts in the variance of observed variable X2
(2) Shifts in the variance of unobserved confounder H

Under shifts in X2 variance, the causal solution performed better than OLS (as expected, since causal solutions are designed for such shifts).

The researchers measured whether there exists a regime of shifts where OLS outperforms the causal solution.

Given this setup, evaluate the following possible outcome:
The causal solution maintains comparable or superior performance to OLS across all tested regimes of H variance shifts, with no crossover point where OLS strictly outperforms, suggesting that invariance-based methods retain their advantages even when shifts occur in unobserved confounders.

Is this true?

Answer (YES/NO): NO